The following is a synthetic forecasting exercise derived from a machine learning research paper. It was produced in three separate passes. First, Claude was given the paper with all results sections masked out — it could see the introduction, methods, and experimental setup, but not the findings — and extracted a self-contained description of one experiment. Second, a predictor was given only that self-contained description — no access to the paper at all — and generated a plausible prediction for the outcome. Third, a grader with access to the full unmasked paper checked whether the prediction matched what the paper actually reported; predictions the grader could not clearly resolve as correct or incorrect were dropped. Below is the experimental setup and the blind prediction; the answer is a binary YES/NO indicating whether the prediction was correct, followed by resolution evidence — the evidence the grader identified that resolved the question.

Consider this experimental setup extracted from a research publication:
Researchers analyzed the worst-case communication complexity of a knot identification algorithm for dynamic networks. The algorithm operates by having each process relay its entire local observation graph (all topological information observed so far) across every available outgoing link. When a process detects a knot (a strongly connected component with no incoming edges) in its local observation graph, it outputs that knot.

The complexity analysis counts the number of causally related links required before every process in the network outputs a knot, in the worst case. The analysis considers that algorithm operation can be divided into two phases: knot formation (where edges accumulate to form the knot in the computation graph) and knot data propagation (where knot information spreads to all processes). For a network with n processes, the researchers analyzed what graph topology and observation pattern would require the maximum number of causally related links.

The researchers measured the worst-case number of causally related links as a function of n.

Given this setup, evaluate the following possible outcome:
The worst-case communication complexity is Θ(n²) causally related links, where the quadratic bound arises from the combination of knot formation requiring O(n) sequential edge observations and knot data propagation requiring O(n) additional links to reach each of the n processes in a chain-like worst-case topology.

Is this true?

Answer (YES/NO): NO